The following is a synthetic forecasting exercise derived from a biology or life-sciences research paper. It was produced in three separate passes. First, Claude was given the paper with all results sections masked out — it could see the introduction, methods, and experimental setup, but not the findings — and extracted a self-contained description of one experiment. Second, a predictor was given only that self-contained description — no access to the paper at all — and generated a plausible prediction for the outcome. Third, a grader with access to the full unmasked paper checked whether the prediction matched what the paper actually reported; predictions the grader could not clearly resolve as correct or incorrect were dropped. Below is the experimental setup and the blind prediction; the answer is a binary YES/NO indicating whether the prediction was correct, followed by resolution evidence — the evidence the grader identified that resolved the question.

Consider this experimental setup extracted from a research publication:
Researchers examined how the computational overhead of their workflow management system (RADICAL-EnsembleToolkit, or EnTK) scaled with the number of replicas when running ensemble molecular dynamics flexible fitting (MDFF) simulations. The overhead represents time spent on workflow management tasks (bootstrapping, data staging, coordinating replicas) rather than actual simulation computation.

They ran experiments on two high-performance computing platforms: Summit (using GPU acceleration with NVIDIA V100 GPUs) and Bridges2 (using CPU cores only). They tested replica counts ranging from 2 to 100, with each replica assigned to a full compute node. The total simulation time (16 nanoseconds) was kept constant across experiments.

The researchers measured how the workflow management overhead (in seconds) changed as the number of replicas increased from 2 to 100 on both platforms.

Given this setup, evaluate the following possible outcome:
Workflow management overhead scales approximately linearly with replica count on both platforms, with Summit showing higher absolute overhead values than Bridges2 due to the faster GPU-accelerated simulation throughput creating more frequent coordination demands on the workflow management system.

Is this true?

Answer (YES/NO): NO